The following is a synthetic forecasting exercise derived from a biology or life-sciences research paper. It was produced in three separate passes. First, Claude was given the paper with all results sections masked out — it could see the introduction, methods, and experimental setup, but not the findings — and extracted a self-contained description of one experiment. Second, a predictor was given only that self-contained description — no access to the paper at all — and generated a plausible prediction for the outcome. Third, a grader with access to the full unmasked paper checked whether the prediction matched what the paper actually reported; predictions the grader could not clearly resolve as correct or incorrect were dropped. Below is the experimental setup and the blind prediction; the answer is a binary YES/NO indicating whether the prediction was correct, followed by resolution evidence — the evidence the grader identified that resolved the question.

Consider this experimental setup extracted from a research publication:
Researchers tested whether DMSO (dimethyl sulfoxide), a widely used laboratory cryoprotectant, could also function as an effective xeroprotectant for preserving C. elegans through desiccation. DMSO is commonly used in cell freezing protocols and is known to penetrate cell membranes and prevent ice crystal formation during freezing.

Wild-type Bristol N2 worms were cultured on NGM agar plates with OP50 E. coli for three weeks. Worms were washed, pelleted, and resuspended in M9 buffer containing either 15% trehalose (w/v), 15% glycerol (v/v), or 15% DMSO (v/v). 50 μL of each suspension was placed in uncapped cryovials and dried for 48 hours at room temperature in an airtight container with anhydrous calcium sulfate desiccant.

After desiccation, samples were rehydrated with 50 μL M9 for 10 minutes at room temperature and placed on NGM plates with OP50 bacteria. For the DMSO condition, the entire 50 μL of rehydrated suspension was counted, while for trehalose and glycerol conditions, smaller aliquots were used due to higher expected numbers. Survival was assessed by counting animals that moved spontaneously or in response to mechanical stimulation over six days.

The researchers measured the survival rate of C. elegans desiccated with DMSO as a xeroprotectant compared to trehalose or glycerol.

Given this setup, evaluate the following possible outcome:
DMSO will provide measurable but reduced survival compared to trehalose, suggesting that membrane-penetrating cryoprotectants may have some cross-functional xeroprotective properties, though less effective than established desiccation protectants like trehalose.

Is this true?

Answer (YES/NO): NO